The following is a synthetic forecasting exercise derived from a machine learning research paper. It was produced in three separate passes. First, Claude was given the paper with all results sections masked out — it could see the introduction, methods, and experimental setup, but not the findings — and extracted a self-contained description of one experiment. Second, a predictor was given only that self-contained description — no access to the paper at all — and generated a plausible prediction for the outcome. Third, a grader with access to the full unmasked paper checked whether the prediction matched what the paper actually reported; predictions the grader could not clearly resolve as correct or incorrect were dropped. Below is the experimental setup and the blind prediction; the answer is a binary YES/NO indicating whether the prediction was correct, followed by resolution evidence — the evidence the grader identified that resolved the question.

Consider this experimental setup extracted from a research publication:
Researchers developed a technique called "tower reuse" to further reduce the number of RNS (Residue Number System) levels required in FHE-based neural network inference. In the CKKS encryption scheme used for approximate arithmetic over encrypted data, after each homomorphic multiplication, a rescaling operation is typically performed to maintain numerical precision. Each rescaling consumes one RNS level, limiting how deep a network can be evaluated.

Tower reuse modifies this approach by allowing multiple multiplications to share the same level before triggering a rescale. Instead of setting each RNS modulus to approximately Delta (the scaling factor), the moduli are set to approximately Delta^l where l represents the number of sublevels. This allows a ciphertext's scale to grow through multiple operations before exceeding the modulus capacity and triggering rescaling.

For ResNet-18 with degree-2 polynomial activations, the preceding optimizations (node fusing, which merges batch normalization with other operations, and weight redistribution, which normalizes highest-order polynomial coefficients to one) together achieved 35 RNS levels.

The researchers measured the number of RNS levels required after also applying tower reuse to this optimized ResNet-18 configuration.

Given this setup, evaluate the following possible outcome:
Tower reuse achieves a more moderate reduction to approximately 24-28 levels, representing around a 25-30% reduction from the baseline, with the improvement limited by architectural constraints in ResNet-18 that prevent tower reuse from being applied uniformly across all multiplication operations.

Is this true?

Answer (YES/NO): NO